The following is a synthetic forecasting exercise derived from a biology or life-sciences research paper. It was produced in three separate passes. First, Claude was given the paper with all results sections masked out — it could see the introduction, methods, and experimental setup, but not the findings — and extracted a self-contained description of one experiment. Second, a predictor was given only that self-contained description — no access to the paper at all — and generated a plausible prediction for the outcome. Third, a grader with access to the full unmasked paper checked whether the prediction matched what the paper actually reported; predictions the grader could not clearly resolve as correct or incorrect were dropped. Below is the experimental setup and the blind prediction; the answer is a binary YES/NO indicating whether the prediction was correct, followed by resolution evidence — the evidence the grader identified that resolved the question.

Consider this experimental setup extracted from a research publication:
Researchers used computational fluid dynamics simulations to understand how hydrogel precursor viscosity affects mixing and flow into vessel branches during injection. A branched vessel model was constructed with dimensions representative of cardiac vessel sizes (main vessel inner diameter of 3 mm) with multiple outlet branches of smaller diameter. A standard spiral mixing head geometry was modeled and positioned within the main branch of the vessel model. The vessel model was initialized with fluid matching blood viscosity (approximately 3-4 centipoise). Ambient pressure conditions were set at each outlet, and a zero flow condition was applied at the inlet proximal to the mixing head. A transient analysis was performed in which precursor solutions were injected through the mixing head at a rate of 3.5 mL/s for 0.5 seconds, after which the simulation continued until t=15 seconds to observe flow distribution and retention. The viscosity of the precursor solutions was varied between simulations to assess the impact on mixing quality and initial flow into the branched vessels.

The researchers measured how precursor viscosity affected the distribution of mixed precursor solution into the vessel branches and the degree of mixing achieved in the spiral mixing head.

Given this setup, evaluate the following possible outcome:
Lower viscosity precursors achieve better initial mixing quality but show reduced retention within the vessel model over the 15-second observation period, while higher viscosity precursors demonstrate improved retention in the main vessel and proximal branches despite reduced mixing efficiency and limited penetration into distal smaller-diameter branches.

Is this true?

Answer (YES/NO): NO